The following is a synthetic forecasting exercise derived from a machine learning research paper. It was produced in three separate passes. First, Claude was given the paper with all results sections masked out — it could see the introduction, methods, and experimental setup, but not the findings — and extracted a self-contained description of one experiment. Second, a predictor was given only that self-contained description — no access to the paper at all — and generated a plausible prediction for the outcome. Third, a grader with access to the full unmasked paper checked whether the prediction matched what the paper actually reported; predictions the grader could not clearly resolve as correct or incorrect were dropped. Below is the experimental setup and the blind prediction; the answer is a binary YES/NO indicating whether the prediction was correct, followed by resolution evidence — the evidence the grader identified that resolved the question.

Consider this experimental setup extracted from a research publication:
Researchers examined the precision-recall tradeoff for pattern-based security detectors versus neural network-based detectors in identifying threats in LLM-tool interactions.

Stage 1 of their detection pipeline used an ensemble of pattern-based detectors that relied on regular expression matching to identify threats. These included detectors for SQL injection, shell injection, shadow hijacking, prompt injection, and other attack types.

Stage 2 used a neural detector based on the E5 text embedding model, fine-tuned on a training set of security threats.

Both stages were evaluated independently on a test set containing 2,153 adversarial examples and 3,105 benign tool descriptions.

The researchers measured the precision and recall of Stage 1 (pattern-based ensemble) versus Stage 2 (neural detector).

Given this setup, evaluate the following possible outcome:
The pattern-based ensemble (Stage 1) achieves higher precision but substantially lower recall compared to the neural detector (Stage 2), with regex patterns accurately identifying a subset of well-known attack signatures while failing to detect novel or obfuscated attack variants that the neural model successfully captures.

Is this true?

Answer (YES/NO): YES